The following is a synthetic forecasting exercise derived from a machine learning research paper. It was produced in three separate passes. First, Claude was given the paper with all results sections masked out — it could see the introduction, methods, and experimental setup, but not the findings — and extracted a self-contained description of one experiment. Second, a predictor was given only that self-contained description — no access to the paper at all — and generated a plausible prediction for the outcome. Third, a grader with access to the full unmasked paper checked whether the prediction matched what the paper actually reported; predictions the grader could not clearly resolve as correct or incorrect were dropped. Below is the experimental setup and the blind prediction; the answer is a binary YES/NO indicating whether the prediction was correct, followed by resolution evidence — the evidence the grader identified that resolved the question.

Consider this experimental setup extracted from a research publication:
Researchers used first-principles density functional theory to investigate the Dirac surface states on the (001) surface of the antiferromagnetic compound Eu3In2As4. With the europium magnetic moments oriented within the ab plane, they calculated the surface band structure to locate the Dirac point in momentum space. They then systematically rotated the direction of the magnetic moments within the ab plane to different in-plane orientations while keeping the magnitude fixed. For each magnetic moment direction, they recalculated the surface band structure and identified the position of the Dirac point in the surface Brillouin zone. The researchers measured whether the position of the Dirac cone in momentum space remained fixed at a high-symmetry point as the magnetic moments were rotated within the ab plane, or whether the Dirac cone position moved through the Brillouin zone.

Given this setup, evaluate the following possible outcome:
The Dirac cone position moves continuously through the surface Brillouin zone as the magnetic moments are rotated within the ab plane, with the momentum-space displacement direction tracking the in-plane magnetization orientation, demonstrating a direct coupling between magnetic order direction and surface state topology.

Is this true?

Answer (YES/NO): YES